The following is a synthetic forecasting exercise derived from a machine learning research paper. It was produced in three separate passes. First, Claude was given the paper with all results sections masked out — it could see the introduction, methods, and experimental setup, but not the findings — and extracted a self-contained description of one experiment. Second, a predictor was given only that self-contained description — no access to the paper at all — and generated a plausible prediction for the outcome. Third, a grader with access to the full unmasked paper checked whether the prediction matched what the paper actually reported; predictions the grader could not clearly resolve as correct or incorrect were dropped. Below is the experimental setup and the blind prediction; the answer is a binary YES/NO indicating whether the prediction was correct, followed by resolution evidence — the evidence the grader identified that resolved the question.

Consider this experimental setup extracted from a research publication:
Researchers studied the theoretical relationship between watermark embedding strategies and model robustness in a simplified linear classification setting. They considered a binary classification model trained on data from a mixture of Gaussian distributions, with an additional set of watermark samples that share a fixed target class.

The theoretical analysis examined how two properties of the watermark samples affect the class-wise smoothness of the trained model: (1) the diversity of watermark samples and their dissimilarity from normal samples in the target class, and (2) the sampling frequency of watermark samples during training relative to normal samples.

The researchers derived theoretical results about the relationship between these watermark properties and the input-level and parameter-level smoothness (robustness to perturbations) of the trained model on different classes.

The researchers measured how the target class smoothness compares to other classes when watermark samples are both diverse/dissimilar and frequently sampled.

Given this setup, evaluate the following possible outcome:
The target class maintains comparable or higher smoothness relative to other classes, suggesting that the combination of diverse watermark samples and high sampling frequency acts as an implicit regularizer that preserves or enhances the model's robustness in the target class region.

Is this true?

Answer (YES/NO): YES